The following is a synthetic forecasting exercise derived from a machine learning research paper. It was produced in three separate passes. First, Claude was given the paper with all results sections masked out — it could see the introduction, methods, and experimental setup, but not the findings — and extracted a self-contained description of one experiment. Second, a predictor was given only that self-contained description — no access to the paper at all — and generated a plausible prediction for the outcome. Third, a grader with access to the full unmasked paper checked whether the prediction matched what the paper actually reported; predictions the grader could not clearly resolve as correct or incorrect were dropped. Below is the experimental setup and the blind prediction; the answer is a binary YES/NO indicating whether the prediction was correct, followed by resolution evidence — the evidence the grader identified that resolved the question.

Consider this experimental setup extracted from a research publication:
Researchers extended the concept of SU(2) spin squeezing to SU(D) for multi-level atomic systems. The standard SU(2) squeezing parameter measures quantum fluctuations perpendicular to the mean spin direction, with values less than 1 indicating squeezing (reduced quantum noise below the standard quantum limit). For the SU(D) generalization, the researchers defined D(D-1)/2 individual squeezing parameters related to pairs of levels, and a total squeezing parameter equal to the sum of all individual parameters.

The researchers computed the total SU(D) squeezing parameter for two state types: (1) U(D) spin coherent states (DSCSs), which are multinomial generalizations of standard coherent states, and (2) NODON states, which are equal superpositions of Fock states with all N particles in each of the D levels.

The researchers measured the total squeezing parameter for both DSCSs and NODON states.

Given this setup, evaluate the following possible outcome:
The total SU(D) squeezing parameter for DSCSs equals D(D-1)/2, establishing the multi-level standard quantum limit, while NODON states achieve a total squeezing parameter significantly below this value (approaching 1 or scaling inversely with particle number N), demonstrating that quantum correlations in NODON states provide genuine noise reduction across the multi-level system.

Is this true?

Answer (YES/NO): NO